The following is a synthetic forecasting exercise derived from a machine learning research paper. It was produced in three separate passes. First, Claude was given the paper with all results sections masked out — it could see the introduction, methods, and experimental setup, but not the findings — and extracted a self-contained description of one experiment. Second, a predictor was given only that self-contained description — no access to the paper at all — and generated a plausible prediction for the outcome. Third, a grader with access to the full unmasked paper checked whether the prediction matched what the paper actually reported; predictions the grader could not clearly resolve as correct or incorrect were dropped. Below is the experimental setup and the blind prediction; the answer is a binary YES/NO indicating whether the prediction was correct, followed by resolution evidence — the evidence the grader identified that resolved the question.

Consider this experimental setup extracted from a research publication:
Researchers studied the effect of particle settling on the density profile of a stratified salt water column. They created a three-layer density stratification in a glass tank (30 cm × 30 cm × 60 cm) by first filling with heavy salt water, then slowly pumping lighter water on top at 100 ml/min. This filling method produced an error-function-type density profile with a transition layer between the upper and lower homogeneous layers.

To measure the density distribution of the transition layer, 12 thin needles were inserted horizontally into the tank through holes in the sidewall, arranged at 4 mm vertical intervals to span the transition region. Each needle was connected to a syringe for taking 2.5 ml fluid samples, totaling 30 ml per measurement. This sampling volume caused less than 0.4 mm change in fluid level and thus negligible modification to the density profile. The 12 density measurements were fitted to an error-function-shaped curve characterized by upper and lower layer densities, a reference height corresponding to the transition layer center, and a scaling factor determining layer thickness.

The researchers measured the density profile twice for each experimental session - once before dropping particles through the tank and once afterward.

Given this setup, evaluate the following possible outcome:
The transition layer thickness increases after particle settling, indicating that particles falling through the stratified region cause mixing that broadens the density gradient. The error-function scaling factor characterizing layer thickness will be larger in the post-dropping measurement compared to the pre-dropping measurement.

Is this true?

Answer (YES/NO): NO